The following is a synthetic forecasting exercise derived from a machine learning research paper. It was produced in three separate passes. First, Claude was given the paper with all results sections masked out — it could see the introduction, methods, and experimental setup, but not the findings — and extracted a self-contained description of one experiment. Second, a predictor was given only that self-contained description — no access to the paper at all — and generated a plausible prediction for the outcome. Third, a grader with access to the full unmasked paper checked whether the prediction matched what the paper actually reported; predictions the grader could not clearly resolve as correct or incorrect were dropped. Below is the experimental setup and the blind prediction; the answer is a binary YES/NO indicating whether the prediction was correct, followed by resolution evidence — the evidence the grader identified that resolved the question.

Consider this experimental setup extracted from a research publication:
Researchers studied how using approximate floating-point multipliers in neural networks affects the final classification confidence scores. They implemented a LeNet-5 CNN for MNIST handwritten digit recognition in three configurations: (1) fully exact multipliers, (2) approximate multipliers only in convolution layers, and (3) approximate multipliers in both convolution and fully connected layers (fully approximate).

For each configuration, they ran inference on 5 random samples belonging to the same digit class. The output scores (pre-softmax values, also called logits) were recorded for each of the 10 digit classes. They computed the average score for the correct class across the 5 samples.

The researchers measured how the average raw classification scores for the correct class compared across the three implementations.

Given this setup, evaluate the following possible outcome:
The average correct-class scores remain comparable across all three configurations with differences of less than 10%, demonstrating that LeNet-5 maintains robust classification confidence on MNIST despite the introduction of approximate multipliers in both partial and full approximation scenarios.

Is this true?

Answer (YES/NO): NO